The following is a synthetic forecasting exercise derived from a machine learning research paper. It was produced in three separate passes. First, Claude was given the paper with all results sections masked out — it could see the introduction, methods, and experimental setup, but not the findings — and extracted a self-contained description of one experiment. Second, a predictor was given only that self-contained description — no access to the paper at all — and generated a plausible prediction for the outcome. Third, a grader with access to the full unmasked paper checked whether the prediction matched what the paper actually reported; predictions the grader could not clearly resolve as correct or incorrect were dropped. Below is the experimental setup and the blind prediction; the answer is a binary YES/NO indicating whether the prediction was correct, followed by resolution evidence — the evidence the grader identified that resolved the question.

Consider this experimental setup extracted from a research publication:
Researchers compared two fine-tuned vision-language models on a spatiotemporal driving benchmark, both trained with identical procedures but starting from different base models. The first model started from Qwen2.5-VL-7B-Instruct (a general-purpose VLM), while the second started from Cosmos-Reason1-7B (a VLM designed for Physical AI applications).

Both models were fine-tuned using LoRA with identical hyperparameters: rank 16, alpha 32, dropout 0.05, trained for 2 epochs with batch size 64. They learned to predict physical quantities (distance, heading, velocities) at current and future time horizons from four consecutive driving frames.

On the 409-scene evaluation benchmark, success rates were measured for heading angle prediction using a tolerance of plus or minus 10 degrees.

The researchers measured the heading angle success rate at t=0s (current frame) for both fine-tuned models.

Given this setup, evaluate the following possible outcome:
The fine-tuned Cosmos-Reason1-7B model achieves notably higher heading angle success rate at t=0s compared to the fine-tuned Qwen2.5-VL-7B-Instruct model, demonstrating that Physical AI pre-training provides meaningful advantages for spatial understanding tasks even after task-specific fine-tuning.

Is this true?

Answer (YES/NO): NO